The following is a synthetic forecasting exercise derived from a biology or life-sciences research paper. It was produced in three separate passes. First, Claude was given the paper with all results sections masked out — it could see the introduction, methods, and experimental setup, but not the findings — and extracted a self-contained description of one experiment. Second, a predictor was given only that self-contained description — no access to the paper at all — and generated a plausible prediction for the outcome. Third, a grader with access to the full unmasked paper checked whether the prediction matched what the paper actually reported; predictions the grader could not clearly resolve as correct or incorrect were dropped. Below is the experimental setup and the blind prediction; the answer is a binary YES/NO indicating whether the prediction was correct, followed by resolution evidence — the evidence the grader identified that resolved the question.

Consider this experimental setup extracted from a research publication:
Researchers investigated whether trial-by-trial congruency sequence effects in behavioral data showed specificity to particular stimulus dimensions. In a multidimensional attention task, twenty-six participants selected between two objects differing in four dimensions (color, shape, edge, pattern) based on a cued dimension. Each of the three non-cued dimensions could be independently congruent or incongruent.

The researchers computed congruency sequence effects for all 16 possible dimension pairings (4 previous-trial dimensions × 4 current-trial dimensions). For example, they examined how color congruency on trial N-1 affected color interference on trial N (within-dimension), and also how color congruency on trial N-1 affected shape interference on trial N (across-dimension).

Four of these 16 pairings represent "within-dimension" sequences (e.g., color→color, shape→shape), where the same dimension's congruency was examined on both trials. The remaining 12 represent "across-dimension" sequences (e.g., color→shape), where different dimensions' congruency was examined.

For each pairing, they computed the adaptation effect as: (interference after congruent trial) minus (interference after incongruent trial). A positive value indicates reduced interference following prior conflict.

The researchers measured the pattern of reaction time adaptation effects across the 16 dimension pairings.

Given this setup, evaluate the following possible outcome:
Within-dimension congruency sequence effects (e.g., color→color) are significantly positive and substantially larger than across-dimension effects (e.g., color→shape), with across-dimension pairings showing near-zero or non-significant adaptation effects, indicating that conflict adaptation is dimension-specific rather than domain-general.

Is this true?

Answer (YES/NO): NO